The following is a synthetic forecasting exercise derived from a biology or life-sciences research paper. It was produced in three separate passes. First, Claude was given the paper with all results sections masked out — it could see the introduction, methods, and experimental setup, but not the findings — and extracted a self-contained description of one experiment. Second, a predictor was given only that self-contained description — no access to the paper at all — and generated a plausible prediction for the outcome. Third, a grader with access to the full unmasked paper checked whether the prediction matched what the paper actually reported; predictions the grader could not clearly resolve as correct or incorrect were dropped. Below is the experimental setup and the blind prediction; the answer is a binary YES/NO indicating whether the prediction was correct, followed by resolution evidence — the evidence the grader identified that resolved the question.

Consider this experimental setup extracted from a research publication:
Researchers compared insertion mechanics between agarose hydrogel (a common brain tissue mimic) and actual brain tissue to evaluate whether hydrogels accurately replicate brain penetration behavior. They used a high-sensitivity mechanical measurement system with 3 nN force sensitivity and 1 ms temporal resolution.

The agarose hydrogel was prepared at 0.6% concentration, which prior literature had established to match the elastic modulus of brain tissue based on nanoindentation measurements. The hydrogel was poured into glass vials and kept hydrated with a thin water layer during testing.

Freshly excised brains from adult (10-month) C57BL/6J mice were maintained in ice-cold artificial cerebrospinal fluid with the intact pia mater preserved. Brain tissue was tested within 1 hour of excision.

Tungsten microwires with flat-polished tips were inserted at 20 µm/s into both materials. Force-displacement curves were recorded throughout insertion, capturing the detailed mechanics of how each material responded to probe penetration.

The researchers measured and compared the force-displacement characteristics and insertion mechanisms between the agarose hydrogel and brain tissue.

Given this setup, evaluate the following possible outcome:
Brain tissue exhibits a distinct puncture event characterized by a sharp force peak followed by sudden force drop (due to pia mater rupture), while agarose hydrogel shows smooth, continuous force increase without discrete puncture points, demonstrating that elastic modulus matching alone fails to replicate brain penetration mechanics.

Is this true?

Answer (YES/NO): NO